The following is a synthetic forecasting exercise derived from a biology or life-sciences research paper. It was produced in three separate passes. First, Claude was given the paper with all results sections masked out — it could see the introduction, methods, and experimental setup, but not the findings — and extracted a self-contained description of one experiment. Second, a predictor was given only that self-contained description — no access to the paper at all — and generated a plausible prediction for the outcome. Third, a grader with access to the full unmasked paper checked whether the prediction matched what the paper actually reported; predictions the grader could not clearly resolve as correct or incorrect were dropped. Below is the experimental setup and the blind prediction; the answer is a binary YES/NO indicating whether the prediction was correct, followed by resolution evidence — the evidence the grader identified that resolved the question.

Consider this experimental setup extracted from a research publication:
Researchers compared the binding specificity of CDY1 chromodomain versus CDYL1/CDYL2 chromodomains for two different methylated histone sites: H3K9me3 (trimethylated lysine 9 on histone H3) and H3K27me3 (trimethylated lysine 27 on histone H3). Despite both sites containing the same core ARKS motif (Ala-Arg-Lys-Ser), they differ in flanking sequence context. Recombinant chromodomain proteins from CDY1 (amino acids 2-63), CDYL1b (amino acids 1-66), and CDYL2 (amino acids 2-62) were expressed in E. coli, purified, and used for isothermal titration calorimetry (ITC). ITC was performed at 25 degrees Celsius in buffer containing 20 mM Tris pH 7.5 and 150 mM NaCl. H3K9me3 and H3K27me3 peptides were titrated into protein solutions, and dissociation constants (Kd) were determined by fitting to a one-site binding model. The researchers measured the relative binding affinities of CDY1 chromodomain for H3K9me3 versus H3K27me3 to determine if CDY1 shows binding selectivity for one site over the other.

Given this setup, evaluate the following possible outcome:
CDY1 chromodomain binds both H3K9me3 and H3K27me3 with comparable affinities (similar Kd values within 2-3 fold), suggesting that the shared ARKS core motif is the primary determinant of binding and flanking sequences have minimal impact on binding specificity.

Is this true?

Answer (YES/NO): NO